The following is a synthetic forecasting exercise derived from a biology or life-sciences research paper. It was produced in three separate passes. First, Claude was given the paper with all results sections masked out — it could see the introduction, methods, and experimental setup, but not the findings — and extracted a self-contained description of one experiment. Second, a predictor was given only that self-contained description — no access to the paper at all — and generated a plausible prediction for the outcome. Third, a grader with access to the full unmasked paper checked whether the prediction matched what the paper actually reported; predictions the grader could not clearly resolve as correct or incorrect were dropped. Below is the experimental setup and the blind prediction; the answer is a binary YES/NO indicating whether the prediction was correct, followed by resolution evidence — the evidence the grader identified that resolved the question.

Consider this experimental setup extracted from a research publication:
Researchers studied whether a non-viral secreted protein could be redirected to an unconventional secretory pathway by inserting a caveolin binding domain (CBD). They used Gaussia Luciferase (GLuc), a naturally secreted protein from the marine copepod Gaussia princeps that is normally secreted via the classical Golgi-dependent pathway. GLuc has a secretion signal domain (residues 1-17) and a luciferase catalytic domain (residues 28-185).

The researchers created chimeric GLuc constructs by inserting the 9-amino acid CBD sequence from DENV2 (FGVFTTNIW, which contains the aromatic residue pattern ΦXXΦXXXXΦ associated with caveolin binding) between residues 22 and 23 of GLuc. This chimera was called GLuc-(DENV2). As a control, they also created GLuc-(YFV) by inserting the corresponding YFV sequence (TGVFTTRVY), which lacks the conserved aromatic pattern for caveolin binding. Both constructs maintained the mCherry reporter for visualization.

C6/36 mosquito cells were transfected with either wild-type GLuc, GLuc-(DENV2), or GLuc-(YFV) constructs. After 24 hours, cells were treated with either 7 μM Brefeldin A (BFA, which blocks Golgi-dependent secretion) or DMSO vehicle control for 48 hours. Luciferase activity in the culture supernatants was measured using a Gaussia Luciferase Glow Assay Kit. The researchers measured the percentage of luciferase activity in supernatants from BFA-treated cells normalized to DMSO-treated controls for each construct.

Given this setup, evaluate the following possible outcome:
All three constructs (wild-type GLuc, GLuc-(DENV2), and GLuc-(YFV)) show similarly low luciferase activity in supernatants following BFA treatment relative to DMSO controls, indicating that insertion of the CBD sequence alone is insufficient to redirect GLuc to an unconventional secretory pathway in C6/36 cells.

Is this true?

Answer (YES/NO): NO